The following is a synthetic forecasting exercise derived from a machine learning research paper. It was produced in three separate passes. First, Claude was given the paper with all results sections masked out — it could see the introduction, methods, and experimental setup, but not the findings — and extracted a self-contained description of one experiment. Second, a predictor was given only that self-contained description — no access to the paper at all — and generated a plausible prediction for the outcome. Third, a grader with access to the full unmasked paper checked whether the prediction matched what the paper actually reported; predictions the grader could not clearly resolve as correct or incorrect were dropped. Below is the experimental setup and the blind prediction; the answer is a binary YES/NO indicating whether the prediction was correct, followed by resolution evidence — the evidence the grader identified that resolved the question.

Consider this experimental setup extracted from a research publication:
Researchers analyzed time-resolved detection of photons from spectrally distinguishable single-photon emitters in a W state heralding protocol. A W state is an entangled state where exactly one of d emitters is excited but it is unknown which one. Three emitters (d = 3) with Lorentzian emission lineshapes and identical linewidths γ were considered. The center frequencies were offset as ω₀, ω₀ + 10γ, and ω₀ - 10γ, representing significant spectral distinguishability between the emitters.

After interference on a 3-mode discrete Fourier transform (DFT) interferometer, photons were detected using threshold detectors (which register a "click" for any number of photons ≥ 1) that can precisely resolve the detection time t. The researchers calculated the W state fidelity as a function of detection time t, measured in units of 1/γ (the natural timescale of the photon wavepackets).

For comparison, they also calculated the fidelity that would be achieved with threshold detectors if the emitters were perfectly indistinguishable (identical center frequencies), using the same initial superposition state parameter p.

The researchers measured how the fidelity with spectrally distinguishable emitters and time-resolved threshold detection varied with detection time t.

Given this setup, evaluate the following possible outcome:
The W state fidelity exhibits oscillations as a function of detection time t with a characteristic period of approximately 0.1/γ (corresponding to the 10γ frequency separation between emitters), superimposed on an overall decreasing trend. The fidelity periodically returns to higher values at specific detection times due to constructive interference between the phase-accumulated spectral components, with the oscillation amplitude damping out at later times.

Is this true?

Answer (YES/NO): NO